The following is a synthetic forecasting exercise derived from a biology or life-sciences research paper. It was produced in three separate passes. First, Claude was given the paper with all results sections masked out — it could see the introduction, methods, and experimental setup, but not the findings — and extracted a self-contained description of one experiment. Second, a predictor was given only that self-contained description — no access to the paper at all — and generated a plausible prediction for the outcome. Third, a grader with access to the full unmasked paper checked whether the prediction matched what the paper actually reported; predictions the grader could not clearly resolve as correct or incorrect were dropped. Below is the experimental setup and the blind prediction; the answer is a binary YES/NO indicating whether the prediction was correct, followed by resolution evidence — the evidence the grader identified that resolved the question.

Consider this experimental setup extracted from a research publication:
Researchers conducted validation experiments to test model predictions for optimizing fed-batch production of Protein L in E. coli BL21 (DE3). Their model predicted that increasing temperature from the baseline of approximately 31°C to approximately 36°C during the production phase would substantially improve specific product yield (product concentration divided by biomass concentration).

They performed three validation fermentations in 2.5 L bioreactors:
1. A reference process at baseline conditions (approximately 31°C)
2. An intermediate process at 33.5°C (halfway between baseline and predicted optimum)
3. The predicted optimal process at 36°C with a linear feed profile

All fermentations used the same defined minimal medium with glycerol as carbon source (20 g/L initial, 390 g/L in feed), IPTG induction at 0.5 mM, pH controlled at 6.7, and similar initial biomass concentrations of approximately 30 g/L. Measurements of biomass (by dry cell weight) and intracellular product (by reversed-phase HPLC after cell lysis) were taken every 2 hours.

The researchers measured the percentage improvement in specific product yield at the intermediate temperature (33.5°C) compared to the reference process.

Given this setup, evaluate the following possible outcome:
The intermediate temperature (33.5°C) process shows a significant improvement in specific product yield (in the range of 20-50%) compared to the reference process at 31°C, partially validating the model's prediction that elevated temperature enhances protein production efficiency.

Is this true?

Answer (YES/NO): NO